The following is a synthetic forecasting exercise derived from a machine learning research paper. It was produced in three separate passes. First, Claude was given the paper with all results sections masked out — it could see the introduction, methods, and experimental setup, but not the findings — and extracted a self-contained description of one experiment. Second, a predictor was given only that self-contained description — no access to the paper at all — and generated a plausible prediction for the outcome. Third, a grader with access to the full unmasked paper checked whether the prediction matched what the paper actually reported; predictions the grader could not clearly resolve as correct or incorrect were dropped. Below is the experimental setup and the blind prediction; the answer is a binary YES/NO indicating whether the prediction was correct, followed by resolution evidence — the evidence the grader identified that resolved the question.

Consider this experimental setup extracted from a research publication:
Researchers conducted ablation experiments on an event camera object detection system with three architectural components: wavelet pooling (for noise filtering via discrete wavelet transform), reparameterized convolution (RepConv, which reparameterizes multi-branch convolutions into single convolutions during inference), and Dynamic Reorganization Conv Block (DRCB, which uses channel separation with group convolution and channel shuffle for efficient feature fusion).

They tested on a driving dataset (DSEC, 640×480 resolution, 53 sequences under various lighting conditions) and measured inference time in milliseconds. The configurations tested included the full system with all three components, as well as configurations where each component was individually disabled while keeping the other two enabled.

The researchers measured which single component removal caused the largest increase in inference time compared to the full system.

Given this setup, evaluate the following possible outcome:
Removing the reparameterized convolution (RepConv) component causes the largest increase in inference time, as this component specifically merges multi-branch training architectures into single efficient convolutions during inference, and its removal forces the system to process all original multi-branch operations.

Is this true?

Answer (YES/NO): NO